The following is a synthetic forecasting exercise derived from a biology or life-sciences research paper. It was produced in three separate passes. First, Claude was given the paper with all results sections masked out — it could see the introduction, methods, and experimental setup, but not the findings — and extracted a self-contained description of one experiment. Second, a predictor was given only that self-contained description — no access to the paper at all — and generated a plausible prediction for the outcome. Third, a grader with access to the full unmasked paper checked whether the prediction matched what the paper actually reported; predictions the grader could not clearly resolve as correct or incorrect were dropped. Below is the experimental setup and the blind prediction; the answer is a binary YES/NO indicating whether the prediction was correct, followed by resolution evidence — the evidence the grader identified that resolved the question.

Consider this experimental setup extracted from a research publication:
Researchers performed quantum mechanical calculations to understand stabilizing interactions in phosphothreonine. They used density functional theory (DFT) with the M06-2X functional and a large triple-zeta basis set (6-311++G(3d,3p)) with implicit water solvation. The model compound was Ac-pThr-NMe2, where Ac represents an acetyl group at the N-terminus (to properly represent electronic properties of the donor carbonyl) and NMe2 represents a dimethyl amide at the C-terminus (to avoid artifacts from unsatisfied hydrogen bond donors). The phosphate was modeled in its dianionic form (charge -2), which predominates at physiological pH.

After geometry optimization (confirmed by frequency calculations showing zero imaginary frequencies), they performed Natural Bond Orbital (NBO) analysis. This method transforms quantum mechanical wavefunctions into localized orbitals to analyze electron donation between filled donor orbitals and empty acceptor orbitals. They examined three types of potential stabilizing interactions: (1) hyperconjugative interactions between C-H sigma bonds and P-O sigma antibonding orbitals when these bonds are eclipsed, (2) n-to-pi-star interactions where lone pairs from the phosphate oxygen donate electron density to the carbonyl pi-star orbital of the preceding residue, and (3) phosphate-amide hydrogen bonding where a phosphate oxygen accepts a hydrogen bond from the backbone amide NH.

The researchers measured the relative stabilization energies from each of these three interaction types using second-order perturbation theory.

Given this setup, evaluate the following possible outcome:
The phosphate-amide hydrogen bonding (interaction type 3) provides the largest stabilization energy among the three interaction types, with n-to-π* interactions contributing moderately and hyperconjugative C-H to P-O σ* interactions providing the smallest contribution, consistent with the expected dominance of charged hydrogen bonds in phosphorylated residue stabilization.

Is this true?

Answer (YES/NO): NO